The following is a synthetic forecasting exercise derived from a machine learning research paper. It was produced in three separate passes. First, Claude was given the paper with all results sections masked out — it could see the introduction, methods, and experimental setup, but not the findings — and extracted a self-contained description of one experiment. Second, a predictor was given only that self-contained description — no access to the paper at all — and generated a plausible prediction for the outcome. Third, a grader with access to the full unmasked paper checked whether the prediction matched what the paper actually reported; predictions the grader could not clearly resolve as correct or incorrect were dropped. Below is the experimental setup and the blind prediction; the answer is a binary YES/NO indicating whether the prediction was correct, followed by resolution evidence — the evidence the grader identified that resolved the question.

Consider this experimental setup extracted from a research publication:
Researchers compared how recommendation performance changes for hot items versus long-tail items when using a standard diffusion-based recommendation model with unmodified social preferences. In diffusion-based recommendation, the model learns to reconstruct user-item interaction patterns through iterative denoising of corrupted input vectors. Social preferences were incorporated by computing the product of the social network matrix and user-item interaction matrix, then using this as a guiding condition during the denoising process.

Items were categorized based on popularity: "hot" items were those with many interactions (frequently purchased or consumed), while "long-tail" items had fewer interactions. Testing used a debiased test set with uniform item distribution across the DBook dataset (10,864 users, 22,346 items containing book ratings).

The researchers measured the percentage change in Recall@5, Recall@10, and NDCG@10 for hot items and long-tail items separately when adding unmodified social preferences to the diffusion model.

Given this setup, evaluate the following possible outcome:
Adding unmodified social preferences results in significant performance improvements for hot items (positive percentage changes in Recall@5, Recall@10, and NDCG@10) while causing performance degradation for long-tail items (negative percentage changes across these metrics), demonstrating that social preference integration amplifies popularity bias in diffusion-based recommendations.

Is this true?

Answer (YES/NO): NO